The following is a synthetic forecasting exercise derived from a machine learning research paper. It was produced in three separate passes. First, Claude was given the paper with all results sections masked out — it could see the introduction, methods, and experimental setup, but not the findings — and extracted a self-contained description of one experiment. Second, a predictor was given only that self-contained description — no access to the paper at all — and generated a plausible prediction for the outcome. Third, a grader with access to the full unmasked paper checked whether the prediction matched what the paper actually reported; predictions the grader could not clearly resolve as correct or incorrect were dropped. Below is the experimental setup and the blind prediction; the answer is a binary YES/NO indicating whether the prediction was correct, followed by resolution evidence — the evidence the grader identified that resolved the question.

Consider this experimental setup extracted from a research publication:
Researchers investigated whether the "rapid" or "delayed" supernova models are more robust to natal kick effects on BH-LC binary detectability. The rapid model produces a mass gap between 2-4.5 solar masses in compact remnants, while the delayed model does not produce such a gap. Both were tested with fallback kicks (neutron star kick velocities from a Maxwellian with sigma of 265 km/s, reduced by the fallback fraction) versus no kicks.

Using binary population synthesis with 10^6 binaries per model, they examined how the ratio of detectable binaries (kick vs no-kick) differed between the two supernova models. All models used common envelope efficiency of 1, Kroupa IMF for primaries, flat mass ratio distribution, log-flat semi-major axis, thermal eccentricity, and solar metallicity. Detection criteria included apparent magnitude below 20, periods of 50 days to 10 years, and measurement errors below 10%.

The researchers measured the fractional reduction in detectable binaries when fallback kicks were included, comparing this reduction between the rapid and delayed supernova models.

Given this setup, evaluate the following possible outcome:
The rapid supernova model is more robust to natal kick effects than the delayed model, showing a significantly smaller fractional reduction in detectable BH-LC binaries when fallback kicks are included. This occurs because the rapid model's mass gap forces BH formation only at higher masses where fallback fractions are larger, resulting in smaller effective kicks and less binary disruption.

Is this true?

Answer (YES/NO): YES